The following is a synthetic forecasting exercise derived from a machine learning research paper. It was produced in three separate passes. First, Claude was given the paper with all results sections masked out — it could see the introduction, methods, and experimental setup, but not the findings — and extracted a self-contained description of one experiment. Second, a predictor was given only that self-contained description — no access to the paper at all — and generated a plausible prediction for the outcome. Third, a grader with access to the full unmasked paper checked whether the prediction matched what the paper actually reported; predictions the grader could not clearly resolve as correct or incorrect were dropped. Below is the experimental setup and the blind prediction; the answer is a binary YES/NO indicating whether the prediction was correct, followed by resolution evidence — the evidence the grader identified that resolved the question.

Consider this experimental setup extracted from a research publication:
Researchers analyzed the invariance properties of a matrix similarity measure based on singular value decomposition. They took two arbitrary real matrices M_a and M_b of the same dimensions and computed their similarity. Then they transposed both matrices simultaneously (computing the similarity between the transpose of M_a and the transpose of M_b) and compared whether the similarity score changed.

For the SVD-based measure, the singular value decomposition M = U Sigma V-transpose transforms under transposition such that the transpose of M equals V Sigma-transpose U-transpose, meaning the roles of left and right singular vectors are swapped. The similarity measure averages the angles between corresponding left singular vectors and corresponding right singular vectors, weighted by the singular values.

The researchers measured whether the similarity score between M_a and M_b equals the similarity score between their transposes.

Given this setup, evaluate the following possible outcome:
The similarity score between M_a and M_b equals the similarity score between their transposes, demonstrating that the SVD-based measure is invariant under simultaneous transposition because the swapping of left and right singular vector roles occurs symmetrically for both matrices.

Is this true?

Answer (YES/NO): YES